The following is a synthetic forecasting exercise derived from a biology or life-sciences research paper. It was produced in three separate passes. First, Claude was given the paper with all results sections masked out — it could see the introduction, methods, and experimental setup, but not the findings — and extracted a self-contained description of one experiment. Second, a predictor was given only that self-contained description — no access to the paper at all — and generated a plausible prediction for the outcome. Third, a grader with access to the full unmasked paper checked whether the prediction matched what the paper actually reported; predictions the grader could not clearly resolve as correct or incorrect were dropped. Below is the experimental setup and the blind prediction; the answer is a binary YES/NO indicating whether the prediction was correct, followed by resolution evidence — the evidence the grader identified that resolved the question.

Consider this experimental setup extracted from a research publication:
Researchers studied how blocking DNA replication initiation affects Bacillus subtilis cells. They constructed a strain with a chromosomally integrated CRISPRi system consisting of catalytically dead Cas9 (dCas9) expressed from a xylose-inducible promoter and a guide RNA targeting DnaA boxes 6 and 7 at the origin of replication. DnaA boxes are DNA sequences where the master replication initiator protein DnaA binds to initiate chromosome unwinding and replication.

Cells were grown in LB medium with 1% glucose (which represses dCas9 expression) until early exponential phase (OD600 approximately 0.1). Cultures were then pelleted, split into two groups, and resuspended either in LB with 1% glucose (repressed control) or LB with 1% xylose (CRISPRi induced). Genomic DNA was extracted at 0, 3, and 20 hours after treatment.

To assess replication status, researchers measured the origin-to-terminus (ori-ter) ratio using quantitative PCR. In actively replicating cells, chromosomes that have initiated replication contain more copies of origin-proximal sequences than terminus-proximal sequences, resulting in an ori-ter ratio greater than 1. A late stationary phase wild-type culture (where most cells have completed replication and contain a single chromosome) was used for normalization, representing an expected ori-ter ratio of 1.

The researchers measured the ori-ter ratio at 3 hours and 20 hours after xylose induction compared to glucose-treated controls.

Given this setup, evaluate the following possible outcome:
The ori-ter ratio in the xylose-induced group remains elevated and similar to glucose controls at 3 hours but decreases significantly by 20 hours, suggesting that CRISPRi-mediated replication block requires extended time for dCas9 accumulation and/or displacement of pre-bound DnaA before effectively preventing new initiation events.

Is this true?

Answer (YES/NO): NO